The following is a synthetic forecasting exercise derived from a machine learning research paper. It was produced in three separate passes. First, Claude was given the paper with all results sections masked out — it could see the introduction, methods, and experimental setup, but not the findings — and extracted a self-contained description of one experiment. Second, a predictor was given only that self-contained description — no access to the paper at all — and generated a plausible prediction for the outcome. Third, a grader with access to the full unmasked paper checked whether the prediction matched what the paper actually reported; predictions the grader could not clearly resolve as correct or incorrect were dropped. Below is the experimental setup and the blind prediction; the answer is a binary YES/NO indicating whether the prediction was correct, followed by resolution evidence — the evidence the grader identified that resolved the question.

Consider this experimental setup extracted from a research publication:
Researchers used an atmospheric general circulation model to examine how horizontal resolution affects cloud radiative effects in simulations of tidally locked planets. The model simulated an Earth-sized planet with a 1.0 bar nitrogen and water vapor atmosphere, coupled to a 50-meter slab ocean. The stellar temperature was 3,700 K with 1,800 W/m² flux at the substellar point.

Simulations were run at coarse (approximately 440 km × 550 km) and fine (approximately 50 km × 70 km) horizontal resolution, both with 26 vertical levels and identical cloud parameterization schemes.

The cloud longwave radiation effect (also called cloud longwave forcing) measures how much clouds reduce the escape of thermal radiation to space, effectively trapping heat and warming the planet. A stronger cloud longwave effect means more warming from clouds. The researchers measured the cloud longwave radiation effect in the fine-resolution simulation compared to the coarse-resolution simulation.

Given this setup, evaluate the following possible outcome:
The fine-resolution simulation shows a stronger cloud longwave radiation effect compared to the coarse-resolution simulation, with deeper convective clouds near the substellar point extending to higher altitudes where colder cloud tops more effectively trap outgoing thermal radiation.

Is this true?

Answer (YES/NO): NO